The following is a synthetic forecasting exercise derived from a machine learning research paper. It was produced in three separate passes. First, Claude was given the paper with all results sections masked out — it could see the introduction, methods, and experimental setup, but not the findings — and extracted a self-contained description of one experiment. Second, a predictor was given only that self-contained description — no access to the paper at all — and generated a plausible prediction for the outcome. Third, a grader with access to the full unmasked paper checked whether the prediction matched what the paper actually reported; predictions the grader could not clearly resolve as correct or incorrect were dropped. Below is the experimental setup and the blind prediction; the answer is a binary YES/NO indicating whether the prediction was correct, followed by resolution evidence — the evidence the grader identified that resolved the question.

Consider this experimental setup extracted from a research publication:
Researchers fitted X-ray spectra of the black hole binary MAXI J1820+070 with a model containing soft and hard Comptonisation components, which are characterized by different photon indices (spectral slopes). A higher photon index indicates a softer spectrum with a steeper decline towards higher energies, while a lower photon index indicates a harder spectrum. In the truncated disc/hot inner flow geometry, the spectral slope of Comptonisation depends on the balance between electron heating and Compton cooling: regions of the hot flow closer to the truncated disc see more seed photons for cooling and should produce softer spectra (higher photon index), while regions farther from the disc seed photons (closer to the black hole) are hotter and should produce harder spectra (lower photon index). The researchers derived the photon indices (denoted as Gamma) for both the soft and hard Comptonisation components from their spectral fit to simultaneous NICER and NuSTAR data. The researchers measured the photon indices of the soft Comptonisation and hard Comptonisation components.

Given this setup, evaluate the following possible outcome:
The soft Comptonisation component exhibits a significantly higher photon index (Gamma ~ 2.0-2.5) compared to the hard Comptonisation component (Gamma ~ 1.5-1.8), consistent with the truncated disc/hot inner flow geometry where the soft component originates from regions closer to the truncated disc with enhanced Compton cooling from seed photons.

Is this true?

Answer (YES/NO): NO